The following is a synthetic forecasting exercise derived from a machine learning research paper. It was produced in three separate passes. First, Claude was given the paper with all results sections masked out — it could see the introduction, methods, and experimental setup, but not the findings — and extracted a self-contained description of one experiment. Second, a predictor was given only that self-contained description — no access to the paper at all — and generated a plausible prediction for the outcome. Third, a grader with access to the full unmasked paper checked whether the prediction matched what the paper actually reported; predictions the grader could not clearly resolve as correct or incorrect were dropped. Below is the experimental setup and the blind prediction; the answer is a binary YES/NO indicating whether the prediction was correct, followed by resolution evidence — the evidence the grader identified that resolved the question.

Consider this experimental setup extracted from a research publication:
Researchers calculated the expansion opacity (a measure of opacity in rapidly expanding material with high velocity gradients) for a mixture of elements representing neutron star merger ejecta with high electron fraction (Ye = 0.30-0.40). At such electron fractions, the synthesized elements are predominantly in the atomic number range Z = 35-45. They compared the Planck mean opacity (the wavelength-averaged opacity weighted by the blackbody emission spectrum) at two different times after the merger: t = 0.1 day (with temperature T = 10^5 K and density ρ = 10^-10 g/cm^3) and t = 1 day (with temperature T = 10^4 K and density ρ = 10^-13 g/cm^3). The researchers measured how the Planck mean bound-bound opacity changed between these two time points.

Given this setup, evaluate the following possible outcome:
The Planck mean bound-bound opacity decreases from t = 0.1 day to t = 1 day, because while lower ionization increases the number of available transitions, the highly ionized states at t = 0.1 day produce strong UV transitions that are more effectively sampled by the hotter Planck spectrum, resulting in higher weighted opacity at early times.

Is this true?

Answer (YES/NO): NO